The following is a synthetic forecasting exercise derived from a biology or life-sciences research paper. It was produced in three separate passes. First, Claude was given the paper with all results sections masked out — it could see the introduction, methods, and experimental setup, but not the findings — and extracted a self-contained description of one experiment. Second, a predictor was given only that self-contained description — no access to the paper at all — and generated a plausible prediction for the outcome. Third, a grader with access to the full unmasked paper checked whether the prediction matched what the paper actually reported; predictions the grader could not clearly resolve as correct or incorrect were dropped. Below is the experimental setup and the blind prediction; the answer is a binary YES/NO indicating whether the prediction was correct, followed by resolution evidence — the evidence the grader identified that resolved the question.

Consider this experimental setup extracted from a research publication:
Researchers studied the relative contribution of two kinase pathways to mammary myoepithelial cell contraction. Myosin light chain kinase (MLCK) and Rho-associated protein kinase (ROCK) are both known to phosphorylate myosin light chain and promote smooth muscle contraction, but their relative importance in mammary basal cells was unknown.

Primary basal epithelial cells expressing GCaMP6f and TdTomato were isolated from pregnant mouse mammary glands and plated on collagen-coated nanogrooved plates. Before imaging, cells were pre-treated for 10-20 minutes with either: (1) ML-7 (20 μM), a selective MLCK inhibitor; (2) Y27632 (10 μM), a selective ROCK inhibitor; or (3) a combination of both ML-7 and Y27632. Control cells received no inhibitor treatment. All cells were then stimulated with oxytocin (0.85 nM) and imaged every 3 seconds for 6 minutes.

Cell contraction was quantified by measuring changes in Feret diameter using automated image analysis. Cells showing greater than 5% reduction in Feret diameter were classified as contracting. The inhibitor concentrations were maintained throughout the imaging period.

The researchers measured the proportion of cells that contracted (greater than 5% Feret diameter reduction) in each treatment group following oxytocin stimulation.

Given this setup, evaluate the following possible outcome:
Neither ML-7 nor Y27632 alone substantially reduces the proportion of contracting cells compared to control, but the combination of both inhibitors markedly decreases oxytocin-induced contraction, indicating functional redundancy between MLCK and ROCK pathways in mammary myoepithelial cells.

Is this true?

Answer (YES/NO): NO